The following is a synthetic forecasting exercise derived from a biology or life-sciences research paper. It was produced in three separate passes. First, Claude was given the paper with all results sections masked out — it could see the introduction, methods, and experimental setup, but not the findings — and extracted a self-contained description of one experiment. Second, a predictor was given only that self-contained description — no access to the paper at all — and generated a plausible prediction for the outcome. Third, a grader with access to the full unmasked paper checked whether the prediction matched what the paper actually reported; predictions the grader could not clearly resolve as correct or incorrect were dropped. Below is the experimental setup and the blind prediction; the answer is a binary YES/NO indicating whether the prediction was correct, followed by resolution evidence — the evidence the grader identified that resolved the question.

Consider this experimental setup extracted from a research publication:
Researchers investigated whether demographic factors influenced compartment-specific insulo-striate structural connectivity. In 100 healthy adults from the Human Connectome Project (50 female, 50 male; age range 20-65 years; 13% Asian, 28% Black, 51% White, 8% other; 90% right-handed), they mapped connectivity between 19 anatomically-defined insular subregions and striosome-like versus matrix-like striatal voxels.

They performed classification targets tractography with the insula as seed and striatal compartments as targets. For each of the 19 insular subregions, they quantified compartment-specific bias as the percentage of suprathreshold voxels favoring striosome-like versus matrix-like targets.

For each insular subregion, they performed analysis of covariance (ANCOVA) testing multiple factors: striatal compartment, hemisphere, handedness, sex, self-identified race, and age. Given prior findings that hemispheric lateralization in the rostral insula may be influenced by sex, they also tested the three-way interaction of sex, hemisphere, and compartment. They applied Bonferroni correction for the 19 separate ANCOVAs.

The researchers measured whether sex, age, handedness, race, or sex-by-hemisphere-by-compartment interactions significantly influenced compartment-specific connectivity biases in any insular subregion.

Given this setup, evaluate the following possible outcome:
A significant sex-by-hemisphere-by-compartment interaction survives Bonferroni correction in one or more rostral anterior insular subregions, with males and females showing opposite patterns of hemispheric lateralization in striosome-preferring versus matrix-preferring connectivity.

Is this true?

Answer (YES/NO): NO